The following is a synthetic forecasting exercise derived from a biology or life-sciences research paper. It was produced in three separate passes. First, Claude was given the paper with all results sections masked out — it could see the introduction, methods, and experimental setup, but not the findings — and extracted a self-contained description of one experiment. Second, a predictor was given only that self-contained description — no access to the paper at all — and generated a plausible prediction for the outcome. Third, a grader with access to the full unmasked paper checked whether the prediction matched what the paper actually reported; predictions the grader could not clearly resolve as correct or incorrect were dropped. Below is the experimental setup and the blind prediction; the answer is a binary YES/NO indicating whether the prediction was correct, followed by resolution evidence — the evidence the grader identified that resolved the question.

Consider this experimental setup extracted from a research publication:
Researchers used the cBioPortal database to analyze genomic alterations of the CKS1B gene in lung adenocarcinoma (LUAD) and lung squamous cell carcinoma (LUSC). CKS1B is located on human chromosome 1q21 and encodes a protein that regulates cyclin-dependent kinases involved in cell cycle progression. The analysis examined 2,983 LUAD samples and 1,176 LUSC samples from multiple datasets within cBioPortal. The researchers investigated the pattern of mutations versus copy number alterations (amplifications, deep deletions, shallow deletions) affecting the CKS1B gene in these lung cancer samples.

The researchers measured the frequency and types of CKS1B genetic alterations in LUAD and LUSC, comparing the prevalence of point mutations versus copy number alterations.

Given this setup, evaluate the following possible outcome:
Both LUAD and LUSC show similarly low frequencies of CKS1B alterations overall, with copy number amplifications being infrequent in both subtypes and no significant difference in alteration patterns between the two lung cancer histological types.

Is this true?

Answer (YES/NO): NO